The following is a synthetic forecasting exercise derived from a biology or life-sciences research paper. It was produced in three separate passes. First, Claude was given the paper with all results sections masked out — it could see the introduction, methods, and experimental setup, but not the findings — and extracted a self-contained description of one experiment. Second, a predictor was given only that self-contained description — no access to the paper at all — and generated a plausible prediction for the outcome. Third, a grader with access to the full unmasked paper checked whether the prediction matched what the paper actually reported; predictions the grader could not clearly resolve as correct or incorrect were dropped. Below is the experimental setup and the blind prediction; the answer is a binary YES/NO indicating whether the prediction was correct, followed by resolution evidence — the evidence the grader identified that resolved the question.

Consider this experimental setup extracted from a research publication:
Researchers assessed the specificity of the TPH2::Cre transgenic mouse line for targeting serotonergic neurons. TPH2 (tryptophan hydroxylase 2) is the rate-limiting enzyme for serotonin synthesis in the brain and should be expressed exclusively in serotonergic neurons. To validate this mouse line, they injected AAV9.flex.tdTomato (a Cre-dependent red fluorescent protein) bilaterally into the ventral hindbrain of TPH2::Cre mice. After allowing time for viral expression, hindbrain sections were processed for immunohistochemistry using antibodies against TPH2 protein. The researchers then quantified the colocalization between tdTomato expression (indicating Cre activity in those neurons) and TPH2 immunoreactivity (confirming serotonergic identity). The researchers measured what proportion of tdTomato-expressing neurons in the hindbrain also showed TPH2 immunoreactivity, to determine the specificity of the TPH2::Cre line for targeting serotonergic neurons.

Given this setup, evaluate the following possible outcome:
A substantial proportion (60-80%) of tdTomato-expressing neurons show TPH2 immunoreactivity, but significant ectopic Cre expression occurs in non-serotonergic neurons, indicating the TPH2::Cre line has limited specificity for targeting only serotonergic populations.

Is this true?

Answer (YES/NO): NO